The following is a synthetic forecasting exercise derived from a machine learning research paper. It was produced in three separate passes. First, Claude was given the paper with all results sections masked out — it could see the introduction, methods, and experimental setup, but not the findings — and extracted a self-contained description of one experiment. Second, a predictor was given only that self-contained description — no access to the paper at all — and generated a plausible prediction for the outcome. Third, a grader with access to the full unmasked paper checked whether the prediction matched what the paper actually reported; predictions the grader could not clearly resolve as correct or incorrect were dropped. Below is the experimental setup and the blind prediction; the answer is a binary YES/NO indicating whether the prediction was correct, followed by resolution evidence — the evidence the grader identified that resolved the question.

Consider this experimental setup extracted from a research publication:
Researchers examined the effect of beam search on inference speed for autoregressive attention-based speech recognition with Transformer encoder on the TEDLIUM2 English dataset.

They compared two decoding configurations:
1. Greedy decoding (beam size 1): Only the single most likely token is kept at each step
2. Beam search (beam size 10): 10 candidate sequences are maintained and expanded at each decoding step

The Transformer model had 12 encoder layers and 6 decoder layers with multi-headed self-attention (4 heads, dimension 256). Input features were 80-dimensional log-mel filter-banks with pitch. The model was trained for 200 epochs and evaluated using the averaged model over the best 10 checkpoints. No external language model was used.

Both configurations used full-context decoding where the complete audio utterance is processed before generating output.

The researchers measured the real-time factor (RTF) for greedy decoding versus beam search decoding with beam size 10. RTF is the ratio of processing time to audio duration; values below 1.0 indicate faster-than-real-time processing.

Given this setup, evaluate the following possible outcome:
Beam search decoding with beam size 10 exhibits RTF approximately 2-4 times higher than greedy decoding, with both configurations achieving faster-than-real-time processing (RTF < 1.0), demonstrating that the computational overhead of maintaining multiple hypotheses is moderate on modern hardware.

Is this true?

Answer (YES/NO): NO